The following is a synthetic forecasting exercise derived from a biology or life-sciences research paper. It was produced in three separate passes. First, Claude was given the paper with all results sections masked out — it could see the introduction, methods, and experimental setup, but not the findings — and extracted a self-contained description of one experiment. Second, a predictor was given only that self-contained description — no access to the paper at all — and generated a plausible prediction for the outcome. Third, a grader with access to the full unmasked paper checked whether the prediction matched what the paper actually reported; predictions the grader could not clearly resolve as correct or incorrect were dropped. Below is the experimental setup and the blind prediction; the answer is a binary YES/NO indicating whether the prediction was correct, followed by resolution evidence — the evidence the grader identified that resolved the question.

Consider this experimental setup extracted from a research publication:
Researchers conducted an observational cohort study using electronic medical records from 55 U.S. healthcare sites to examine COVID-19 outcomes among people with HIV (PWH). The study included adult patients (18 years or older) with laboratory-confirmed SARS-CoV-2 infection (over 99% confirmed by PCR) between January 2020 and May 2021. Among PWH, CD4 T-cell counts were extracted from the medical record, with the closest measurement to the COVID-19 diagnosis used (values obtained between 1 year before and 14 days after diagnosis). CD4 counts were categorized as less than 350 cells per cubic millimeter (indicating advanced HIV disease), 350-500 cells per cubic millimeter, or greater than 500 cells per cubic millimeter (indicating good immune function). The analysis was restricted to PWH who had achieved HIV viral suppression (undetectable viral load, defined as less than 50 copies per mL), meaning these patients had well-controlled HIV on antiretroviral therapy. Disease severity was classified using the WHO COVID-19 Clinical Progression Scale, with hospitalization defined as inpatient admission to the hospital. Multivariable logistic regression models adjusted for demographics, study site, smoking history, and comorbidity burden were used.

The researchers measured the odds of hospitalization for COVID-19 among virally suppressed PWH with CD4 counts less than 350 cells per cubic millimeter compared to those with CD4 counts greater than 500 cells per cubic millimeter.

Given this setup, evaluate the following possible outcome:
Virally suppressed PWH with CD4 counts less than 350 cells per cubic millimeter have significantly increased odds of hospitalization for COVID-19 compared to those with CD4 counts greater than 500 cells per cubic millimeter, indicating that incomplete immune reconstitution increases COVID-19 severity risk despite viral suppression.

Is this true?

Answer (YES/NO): YES